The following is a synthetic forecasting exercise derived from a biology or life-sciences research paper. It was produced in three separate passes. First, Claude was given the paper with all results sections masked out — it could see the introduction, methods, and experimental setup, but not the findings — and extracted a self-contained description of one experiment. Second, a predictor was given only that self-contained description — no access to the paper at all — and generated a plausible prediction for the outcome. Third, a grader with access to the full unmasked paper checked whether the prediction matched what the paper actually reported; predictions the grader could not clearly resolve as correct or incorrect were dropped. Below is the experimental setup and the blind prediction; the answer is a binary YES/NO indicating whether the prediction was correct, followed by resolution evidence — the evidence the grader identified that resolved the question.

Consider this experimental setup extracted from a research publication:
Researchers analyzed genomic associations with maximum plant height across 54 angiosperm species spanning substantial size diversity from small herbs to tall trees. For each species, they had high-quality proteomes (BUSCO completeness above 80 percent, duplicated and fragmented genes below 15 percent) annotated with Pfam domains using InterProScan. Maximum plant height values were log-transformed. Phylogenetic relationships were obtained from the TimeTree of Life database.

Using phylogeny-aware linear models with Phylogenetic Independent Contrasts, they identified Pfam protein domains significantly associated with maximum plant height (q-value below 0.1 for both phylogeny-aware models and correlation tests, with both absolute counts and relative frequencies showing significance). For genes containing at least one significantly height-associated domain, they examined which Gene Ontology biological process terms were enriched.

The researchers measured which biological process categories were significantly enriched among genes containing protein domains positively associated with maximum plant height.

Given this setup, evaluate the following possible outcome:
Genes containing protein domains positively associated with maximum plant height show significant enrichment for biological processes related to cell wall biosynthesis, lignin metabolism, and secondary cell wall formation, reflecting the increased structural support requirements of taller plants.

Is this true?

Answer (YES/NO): NO